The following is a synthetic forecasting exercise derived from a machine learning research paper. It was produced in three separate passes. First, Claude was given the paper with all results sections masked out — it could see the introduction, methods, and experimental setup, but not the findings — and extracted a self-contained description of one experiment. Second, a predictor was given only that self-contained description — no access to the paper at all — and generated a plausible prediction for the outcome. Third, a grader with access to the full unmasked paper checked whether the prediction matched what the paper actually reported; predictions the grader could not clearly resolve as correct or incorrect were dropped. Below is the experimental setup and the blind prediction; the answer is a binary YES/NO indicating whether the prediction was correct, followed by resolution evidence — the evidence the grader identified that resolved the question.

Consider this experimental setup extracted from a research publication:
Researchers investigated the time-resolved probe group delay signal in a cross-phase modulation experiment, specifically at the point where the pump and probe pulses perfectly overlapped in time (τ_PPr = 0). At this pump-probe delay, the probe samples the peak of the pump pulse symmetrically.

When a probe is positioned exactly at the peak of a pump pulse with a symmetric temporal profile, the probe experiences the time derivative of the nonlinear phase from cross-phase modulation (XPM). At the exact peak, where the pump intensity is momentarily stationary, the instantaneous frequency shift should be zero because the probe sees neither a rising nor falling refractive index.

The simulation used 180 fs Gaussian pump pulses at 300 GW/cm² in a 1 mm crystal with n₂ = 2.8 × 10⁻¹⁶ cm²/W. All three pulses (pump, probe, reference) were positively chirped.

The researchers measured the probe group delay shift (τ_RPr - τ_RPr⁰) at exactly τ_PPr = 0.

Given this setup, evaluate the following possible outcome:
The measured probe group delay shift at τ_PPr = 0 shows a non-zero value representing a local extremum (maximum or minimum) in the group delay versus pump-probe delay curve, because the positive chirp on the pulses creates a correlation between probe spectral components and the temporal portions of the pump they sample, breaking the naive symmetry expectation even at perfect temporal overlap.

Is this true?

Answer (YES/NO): NO